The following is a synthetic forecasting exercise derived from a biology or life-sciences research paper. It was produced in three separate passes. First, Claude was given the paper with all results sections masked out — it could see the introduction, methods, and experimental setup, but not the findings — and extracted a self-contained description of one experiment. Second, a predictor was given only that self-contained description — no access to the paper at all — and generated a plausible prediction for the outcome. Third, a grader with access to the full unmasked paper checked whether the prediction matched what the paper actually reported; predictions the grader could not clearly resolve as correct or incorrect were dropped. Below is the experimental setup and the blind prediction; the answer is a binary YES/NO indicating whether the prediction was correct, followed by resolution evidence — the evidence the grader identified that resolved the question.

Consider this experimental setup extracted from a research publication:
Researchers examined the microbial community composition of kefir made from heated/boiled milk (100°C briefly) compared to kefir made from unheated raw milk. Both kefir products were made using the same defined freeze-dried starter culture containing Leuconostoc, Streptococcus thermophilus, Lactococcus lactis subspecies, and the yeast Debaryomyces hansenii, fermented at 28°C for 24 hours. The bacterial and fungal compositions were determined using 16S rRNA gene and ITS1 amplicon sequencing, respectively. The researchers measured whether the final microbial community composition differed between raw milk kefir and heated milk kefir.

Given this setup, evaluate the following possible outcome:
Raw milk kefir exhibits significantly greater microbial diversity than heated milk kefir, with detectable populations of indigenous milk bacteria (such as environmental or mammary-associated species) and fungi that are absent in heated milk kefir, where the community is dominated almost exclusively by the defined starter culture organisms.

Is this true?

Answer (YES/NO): YES